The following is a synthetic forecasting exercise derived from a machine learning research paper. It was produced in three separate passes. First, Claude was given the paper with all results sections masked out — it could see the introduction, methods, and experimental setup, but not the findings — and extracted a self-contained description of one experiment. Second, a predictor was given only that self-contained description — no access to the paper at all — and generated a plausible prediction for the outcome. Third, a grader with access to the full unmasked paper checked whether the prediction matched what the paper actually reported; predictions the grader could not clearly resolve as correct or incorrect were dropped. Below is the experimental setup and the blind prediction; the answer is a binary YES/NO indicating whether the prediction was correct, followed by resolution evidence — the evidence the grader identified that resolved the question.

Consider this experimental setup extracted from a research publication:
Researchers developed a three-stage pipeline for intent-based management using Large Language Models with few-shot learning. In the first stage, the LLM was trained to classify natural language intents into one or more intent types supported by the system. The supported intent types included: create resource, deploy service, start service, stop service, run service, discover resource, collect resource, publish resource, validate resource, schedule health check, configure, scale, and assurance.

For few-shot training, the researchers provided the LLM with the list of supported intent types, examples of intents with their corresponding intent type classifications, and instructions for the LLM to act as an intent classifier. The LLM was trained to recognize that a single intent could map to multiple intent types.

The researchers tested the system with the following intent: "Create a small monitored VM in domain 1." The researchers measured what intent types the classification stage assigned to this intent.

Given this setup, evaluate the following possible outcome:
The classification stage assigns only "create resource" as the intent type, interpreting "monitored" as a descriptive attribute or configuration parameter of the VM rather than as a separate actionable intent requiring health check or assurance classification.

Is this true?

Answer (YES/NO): NO